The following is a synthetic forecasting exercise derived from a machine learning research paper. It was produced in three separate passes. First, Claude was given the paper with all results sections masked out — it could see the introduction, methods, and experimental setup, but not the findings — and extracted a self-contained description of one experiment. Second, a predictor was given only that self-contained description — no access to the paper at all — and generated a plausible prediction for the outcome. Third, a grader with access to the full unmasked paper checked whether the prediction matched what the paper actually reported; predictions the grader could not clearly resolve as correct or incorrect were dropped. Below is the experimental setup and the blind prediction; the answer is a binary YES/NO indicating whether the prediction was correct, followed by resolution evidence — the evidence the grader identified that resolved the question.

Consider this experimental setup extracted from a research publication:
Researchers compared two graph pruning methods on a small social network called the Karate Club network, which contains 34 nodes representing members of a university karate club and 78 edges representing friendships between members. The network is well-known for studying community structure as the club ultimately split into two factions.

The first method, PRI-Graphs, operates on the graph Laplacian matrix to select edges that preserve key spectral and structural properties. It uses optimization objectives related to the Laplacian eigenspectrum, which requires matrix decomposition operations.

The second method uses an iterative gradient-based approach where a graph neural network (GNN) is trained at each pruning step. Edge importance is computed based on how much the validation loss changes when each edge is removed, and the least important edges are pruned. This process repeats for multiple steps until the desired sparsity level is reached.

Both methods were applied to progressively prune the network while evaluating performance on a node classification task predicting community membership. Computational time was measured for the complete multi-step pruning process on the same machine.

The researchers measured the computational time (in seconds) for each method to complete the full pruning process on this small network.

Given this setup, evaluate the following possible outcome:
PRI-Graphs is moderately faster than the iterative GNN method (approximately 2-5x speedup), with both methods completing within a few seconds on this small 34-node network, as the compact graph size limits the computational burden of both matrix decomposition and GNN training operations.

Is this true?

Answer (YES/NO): NO